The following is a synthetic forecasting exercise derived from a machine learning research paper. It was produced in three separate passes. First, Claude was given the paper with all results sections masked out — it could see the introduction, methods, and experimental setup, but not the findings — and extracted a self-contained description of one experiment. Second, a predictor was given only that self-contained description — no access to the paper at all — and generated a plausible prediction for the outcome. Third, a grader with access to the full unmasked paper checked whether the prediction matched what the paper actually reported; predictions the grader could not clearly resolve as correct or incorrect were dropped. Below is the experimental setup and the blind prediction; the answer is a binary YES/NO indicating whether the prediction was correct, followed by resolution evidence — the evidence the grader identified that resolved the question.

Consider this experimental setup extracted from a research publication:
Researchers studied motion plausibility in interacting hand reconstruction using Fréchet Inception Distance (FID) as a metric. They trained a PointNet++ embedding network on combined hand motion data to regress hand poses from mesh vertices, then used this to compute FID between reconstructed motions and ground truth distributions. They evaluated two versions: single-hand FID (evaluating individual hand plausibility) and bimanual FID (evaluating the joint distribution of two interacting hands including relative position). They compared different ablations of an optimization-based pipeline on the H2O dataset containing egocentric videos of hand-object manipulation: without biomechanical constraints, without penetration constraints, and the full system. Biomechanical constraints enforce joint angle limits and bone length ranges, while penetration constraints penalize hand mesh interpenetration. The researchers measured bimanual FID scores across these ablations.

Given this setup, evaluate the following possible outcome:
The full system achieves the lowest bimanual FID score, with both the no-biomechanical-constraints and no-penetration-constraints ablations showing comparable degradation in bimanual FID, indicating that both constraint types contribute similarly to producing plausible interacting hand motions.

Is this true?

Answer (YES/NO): NO